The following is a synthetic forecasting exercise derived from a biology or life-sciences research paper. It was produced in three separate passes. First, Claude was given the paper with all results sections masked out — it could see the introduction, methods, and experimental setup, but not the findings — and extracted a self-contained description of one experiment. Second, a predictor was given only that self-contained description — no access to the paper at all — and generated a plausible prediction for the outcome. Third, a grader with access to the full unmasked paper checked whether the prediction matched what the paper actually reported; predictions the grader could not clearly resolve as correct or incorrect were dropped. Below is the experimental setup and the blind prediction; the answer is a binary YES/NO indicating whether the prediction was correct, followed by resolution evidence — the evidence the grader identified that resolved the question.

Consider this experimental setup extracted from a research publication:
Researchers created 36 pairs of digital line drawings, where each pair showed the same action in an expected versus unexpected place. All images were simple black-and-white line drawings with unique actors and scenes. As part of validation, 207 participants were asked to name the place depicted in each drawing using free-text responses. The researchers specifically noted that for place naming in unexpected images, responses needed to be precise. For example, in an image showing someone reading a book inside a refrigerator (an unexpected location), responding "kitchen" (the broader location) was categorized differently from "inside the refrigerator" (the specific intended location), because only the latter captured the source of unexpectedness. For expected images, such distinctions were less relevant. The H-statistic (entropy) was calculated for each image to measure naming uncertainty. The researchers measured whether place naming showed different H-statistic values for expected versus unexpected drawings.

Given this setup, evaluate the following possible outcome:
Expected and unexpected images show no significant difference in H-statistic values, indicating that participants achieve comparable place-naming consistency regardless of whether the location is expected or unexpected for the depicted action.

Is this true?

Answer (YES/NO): NO